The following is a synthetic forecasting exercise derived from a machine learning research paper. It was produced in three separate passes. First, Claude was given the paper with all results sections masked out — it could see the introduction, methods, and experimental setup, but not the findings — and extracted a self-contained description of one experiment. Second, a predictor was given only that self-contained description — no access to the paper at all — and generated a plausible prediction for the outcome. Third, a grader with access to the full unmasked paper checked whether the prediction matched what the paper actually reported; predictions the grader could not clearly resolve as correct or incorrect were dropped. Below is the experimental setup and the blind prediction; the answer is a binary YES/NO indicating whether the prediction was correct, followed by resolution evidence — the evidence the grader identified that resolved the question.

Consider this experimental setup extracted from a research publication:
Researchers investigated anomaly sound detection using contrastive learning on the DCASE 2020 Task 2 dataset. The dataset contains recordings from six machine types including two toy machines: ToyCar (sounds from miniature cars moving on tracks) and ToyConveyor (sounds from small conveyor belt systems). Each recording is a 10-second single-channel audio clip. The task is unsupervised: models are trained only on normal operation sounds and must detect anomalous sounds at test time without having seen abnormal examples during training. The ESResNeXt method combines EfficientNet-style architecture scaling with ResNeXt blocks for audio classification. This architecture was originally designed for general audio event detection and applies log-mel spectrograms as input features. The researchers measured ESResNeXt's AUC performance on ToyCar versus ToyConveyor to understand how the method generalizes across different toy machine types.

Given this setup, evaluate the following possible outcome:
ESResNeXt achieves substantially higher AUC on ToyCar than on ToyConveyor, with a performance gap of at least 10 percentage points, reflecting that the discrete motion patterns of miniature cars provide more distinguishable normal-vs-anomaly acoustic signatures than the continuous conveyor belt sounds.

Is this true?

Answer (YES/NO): NO